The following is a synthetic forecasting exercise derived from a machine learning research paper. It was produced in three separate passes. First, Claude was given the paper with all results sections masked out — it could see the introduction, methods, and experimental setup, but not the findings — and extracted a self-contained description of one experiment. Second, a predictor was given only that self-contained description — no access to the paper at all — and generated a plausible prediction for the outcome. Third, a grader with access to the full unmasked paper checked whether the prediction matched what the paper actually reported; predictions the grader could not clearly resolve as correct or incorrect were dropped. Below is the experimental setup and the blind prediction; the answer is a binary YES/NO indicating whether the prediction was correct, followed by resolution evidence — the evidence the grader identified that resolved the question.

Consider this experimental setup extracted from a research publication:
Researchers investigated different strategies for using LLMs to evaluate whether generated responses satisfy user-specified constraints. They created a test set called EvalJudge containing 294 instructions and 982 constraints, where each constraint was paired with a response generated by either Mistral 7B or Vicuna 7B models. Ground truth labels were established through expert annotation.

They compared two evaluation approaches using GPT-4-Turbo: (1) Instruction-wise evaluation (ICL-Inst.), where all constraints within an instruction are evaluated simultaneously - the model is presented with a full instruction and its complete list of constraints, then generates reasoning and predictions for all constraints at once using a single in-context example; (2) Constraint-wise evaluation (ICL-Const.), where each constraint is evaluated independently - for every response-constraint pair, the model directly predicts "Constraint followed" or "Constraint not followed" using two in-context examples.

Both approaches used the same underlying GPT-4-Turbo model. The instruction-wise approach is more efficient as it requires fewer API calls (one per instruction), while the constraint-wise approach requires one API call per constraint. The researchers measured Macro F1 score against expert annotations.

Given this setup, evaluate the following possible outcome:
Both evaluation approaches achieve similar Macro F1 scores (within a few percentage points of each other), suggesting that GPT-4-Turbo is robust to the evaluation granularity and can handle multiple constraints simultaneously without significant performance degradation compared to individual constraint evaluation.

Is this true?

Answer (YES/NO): NO